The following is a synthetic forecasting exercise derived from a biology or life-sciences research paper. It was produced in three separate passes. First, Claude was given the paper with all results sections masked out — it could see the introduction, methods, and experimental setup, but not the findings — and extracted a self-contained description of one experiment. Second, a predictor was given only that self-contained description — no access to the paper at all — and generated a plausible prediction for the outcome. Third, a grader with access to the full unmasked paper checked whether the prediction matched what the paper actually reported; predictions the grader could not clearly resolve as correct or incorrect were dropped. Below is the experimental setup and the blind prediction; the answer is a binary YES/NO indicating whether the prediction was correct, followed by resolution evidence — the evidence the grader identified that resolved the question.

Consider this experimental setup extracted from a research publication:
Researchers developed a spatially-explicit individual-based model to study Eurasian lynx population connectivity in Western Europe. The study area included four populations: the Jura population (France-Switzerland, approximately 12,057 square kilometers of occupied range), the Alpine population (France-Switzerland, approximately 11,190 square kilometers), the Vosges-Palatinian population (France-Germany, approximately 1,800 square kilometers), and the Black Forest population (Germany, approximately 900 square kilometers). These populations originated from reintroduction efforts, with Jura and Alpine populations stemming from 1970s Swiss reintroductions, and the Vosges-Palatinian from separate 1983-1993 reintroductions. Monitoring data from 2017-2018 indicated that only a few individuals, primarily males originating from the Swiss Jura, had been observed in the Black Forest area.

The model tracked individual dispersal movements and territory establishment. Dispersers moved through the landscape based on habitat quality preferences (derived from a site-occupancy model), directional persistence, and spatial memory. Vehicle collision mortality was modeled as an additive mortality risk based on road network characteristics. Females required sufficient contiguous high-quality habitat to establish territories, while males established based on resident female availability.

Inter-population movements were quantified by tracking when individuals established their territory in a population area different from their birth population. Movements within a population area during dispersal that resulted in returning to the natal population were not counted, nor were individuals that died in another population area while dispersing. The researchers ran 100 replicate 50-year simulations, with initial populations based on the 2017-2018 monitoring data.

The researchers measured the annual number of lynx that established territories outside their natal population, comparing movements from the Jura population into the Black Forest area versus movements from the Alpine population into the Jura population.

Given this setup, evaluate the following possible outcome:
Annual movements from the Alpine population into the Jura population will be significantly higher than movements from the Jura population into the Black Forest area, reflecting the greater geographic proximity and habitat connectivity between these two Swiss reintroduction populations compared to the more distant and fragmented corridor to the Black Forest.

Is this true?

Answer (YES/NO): YES